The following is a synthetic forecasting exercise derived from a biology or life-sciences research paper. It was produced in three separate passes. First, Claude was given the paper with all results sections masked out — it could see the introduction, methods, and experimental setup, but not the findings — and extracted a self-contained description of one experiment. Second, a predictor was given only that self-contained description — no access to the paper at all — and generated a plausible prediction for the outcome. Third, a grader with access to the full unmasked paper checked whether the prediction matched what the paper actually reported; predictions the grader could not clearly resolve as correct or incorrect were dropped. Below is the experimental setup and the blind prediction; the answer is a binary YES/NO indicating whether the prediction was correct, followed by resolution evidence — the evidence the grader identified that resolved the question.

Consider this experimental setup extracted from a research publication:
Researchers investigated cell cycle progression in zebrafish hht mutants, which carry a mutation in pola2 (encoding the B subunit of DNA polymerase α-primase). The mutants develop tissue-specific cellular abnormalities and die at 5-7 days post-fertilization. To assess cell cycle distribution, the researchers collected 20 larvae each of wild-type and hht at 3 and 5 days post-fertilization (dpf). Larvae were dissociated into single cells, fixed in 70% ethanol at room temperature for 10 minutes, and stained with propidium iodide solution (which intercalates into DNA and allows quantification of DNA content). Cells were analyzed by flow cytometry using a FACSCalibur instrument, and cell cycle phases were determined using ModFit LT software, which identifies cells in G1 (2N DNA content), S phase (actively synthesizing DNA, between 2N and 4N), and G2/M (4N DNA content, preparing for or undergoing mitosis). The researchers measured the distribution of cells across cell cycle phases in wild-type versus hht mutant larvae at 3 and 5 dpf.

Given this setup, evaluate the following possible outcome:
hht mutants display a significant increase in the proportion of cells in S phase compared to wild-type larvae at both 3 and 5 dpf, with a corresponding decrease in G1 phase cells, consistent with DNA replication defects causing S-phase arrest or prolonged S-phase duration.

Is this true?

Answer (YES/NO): NO